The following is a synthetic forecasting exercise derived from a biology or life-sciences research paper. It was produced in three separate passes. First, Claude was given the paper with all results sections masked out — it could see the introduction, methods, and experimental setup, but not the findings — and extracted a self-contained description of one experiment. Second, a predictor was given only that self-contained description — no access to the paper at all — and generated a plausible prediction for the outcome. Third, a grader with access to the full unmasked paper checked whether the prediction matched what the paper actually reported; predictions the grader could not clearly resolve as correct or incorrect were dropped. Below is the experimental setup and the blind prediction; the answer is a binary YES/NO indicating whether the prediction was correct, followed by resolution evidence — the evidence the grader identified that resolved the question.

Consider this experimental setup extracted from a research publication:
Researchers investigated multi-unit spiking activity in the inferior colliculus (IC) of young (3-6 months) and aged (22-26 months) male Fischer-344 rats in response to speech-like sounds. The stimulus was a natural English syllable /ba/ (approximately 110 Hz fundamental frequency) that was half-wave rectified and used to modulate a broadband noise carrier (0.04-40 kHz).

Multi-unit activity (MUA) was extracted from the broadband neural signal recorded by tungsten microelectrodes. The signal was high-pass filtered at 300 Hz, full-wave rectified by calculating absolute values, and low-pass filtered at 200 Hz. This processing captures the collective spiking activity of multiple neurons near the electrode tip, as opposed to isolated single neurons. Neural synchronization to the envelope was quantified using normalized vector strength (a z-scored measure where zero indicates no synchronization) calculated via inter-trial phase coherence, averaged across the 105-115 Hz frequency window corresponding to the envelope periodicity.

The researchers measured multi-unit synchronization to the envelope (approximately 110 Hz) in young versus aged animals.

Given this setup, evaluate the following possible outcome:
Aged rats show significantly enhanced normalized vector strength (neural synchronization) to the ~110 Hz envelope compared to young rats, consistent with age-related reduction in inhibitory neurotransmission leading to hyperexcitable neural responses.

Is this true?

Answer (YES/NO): YES